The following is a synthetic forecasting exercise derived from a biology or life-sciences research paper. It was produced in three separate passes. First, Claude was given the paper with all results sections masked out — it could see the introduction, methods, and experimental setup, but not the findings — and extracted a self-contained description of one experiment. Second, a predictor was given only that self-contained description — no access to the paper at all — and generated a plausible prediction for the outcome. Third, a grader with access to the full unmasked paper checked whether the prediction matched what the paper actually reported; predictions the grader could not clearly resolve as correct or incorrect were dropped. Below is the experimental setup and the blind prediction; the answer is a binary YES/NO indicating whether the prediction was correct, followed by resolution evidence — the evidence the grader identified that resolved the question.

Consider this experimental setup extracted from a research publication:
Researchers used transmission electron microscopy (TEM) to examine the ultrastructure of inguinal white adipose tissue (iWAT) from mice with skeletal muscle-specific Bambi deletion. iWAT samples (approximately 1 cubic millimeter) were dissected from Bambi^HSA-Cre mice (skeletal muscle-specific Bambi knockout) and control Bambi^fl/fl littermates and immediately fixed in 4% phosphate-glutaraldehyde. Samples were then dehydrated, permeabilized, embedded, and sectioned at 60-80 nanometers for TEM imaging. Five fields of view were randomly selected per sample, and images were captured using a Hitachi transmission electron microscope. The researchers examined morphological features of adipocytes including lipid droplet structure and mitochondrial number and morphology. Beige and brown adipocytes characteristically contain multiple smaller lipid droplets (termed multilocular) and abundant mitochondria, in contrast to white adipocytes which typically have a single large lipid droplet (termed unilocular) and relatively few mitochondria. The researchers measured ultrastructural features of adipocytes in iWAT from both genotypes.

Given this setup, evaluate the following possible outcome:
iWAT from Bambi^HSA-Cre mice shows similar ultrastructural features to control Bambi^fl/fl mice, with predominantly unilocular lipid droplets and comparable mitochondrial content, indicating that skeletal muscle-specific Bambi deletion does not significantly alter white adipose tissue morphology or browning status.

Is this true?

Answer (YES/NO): NO